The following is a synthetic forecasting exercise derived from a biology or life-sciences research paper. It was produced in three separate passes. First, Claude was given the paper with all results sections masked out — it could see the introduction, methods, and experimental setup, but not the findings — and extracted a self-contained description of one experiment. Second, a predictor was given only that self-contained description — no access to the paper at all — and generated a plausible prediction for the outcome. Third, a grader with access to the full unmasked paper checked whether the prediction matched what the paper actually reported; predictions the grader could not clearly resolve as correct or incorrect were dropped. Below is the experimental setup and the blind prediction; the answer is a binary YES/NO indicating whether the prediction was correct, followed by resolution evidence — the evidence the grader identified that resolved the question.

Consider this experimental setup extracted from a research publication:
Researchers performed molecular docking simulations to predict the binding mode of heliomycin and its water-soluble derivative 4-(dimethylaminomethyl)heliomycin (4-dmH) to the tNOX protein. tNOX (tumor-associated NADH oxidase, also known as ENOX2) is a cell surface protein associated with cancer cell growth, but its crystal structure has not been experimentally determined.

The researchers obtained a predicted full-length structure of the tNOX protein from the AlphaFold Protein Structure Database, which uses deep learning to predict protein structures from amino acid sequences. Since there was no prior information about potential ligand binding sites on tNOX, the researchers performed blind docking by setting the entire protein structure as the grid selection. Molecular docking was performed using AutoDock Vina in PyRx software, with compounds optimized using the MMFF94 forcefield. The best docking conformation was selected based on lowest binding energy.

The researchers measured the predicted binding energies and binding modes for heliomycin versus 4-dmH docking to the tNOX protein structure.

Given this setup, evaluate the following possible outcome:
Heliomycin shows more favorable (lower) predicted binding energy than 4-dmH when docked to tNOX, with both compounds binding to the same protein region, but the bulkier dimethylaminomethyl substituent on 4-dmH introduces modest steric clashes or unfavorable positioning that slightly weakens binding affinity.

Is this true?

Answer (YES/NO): NO